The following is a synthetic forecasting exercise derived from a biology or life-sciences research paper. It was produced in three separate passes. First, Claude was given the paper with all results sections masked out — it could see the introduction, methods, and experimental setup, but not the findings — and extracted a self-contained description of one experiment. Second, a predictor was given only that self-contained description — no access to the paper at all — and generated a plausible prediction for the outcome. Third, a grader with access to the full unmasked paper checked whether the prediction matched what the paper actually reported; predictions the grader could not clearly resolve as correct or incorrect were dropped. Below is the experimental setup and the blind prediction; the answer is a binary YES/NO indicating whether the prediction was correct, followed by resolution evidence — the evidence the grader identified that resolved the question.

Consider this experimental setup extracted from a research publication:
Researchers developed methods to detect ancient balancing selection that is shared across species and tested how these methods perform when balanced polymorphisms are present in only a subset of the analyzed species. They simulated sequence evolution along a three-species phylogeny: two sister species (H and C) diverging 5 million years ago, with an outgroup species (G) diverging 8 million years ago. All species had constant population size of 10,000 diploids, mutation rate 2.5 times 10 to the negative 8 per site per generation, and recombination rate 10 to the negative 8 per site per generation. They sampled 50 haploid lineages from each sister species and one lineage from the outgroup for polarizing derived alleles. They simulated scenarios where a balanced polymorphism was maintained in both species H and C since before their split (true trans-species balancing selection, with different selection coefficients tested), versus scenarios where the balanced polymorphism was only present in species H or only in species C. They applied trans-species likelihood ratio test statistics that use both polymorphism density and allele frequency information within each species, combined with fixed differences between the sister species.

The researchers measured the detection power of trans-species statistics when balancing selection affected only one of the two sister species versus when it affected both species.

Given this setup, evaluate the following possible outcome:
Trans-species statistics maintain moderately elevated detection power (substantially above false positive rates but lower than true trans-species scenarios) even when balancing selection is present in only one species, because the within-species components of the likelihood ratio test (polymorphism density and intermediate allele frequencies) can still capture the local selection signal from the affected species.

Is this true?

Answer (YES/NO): NO